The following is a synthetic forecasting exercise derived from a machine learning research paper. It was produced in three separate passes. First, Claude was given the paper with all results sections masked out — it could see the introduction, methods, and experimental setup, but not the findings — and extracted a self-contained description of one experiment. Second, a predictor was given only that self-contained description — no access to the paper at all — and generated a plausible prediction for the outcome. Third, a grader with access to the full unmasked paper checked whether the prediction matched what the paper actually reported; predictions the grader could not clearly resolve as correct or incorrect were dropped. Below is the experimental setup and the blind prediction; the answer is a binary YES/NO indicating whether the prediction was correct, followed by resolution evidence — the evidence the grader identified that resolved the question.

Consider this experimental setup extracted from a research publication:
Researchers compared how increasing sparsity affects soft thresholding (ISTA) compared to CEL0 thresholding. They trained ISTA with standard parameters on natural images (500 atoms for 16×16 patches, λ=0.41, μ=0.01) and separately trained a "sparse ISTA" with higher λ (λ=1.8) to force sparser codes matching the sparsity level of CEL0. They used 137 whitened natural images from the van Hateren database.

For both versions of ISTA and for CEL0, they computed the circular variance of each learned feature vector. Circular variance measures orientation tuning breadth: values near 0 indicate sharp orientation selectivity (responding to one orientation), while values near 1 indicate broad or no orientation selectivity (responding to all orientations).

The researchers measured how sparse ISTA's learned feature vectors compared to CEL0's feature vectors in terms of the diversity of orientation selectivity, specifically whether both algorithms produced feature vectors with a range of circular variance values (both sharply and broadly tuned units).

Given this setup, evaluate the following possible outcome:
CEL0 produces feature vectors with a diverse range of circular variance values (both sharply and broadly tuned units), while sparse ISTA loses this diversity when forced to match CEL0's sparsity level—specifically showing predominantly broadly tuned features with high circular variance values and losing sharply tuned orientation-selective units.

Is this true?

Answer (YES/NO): NO